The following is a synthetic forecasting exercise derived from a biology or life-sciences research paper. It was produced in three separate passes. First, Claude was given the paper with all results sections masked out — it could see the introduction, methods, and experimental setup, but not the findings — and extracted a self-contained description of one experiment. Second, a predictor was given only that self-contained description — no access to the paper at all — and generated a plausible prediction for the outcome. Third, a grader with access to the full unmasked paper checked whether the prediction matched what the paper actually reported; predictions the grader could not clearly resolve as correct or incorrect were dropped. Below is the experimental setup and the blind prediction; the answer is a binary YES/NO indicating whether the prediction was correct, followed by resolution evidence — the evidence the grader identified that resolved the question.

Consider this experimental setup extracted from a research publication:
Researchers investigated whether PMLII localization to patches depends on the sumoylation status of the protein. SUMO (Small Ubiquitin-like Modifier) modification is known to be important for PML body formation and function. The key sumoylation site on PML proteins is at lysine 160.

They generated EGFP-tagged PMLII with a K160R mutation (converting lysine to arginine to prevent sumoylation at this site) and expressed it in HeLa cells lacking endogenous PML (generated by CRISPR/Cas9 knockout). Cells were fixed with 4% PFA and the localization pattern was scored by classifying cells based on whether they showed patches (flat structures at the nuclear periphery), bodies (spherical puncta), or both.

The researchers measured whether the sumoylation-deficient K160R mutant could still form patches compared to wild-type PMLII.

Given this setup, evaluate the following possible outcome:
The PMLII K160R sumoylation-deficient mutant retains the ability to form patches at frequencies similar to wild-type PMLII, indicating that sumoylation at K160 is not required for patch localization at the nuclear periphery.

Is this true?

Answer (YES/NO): NO